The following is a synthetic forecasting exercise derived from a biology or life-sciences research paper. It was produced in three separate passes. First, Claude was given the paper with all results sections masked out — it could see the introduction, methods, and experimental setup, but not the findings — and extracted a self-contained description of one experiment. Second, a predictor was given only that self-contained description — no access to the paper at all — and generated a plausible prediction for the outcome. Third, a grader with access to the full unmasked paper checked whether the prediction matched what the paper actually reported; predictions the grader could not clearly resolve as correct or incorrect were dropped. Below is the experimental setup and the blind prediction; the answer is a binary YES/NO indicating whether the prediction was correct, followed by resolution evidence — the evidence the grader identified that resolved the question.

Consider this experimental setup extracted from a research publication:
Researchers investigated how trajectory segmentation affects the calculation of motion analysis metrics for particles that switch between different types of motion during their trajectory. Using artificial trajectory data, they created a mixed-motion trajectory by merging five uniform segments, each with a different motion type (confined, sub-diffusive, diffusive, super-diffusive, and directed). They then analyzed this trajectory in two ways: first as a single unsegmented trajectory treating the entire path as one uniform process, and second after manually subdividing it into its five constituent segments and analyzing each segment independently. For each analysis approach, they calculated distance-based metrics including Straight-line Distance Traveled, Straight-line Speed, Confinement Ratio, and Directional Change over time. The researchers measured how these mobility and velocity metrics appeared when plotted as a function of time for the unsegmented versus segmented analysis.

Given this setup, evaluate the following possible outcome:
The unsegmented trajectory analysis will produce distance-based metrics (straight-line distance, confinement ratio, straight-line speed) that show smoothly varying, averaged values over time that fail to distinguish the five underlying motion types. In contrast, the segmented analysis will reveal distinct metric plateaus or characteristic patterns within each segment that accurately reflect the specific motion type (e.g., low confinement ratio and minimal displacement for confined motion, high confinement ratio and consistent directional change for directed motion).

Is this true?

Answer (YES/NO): NO